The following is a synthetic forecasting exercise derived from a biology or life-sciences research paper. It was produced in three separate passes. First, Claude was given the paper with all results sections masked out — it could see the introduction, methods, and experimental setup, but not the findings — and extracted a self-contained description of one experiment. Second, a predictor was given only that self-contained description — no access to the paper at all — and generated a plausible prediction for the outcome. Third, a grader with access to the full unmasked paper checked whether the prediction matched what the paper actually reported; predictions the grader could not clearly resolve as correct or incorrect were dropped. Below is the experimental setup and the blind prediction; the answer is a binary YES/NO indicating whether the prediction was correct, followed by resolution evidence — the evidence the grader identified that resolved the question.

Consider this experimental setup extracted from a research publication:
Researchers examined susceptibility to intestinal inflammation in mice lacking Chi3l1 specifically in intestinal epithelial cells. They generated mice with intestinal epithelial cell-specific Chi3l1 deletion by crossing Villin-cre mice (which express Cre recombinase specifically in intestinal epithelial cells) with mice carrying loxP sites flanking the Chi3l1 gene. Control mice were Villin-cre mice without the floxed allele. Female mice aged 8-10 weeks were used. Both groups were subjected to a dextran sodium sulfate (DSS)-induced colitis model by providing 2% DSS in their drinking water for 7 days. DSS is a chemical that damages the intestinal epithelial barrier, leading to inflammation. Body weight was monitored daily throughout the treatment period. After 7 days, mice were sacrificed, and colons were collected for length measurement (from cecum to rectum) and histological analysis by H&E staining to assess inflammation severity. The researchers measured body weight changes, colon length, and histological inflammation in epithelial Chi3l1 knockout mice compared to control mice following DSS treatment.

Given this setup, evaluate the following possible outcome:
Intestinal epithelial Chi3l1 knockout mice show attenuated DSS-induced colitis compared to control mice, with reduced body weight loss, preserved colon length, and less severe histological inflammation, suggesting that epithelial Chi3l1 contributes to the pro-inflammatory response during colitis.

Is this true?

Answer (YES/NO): NO